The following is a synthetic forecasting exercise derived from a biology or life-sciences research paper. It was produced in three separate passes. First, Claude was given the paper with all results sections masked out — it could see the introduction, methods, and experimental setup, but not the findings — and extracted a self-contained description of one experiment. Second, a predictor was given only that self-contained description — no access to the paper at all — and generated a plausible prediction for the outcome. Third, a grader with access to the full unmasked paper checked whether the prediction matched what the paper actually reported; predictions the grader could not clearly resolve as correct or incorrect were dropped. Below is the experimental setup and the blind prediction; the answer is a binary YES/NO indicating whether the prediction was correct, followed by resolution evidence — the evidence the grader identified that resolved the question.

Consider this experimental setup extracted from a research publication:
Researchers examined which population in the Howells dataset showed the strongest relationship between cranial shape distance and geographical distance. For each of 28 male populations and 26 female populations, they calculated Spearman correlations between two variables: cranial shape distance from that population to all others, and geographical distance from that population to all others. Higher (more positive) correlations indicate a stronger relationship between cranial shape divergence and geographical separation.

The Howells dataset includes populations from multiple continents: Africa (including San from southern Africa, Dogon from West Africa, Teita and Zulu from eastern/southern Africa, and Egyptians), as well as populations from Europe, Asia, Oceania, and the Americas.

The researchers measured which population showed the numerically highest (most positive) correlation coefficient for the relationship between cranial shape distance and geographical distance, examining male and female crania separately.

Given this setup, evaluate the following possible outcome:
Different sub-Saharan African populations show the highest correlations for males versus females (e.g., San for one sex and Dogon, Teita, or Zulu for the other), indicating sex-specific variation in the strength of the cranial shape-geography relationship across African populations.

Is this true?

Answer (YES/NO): NO